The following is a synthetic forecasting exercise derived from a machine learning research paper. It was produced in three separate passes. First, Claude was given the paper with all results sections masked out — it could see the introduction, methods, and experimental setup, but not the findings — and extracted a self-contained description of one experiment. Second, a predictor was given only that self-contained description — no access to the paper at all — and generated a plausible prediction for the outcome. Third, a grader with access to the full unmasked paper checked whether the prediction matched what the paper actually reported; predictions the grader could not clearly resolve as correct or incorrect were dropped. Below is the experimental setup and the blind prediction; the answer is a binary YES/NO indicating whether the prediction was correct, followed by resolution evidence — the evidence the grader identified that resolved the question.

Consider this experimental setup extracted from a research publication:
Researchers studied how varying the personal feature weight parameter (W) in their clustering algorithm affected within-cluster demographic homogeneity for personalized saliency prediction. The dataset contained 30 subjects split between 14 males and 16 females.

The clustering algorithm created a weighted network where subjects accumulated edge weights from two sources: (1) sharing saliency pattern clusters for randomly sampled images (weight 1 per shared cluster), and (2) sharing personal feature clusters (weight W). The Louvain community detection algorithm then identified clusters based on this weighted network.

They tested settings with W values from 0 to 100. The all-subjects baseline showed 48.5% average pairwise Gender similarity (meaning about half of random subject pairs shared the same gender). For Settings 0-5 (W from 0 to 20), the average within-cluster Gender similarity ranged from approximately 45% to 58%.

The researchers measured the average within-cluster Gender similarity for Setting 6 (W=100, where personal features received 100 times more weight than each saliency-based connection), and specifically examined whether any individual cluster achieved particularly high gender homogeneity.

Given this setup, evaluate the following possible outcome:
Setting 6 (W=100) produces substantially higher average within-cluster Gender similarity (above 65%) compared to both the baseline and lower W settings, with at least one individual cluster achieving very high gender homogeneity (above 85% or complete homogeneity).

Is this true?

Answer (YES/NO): NO